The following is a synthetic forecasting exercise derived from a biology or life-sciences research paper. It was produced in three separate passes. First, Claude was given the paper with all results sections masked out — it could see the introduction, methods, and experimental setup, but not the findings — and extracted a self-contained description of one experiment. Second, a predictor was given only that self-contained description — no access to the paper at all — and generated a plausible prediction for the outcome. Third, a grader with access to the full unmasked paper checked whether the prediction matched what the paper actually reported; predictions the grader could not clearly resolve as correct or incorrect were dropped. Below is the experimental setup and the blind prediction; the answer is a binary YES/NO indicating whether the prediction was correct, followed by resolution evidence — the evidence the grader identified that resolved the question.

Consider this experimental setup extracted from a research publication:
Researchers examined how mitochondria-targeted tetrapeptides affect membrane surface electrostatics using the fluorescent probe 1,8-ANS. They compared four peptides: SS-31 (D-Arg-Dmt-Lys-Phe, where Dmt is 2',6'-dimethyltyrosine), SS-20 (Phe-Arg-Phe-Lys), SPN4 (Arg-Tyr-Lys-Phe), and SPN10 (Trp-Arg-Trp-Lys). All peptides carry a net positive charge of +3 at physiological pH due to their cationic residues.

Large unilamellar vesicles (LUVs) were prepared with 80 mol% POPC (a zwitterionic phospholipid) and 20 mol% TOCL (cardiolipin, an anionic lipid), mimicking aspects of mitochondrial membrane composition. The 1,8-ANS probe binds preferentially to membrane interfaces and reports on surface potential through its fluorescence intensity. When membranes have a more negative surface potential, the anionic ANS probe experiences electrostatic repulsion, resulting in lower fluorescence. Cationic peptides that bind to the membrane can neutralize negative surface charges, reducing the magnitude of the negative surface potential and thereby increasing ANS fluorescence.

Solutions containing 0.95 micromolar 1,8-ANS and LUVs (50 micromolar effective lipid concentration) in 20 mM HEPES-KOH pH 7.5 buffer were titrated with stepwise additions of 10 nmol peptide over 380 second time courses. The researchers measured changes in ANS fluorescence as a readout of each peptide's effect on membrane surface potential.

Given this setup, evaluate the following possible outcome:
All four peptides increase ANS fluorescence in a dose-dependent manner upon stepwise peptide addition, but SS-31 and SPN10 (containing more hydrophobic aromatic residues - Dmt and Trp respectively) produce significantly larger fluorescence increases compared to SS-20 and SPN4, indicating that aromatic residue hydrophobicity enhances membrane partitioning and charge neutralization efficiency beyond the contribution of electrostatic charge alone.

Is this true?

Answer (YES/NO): NO